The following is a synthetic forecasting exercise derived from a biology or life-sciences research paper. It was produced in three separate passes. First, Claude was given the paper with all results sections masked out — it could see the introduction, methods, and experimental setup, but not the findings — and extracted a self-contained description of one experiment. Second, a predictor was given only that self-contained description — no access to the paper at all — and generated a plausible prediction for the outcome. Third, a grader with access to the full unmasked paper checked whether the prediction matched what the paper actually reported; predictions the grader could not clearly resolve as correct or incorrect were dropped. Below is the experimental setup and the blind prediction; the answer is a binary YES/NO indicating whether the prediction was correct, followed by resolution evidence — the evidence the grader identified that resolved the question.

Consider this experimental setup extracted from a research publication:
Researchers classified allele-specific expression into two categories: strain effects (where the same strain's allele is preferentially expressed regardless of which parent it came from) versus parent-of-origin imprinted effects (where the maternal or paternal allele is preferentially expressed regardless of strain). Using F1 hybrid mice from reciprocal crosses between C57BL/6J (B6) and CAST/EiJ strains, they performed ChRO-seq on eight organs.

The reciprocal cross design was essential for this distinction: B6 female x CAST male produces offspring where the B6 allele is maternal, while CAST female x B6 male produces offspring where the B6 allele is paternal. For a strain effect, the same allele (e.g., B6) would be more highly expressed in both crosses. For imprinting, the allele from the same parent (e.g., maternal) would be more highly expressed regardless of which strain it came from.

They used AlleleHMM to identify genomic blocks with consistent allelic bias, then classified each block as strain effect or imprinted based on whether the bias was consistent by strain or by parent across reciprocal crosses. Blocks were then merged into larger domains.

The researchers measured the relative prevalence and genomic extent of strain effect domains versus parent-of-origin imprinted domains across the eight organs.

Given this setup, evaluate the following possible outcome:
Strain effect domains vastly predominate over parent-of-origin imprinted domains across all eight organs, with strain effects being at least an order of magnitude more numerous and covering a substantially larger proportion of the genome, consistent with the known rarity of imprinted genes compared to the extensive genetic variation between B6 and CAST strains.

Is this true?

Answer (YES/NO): YES